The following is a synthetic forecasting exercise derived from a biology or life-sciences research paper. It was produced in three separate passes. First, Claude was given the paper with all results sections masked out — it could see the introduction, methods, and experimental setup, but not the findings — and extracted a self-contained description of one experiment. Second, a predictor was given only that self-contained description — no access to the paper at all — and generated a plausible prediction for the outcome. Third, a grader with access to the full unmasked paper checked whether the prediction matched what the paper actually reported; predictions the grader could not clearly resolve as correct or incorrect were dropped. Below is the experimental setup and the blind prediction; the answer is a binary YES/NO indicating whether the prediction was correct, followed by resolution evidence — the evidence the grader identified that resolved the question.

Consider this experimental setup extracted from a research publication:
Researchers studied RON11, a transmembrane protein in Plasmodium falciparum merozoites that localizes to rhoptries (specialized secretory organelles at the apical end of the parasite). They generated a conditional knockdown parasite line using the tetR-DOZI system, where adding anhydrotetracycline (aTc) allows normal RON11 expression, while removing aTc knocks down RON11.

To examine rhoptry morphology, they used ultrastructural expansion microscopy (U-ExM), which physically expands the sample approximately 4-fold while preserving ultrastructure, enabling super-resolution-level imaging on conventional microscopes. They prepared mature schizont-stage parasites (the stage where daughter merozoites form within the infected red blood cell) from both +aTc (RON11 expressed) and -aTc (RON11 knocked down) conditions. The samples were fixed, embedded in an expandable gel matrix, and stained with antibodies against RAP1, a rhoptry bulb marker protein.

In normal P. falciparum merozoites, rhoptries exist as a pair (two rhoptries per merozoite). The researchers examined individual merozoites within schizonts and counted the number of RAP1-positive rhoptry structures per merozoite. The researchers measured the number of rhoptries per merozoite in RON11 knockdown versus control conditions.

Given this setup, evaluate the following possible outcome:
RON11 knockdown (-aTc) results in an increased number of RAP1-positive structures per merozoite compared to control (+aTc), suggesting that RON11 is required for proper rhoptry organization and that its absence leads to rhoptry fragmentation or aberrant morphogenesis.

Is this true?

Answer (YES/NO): NO